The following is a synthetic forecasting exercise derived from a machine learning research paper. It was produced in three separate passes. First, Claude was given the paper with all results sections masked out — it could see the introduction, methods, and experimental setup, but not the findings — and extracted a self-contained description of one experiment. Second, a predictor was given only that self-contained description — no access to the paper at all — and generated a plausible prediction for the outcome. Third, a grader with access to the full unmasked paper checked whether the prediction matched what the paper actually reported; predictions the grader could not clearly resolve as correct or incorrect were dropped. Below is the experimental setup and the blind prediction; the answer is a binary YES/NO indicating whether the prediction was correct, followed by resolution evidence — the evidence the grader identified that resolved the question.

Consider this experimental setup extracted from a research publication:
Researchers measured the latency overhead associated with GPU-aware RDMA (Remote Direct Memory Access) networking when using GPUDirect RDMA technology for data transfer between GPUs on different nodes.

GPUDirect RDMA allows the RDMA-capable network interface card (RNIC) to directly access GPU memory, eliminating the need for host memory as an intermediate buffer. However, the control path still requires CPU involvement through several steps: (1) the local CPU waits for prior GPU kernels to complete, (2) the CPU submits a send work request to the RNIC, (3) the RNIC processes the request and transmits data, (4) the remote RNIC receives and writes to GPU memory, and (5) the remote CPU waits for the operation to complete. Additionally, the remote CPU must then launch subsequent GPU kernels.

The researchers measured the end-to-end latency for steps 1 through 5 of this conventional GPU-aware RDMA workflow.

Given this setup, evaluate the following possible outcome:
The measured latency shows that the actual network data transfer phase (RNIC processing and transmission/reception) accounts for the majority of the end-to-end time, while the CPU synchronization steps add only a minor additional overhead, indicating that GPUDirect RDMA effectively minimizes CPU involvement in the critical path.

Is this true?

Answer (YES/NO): NO